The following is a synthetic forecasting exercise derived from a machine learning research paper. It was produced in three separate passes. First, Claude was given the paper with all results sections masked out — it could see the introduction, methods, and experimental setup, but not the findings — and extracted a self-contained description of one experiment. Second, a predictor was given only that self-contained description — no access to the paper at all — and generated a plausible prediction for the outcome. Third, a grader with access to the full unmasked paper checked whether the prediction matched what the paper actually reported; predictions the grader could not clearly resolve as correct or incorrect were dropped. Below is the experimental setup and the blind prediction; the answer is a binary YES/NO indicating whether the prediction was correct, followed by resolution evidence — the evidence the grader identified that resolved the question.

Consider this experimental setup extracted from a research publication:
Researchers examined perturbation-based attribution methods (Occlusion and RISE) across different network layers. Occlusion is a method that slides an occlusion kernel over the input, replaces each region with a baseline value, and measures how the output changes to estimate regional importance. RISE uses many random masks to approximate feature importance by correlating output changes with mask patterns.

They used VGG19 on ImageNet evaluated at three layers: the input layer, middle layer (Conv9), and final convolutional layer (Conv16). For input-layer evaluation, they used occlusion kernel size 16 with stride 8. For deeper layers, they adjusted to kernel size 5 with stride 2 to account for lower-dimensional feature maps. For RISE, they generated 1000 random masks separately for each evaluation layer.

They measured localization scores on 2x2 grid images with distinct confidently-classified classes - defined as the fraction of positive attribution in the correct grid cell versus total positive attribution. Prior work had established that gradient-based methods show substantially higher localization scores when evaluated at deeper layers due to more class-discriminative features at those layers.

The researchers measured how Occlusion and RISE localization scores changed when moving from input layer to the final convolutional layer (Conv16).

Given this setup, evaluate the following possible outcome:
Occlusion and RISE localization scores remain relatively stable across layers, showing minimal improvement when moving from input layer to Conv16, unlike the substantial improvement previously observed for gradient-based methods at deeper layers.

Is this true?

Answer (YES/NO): NO